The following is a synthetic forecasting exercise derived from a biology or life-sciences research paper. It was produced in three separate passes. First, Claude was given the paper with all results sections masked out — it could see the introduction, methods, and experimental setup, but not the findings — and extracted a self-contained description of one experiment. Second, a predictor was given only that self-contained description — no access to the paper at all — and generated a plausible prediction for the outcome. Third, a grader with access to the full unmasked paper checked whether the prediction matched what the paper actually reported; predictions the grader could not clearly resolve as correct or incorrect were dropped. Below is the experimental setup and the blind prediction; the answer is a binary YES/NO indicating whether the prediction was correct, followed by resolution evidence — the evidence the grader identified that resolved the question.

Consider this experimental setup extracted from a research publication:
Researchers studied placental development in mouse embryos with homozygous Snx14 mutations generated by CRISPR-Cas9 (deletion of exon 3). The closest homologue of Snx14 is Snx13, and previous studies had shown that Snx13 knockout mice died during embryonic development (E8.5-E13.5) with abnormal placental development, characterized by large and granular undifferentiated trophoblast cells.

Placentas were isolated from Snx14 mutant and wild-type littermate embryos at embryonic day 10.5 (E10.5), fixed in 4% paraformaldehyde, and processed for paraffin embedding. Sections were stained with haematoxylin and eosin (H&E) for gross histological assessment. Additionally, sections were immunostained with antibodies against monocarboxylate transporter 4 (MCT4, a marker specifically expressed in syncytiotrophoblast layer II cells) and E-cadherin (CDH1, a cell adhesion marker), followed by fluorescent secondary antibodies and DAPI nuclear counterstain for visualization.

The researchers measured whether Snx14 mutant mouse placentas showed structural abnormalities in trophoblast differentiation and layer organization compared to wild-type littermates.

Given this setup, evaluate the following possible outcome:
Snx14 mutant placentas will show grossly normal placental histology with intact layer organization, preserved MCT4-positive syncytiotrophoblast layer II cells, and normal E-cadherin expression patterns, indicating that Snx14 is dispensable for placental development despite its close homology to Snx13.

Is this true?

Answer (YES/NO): NO